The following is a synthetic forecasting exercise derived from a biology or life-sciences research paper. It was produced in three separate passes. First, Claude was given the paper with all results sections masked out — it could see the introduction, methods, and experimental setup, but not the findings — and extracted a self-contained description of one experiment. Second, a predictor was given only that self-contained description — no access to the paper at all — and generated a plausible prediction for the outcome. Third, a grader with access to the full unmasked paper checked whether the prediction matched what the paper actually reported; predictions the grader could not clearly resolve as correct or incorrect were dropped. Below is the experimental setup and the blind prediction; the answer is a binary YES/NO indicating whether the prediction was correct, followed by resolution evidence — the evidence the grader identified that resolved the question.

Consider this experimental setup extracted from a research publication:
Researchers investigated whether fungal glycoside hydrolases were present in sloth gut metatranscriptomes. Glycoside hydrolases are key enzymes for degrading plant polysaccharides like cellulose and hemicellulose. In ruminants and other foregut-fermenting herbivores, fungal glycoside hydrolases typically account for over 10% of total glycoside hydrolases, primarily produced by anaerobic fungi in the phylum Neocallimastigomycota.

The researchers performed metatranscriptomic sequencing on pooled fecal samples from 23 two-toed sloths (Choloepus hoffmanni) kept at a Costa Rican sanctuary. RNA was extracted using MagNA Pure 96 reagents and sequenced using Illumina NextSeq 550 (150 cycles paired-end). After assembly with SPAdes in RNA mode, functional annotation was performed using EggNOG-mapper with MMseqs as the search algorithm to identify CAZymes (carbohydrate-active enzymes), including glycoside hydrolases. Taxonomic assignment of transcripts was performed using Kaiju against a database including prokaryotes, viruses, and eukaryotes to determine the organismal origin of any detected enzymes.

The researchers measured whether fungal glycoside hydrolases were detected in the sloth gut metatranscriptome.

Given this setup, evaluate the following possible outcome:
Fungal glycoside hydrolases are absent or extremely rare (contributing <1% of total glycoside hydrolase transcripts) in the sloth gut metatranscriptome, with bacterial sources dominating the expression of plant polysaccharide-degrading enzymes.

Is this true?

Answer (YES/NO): YES